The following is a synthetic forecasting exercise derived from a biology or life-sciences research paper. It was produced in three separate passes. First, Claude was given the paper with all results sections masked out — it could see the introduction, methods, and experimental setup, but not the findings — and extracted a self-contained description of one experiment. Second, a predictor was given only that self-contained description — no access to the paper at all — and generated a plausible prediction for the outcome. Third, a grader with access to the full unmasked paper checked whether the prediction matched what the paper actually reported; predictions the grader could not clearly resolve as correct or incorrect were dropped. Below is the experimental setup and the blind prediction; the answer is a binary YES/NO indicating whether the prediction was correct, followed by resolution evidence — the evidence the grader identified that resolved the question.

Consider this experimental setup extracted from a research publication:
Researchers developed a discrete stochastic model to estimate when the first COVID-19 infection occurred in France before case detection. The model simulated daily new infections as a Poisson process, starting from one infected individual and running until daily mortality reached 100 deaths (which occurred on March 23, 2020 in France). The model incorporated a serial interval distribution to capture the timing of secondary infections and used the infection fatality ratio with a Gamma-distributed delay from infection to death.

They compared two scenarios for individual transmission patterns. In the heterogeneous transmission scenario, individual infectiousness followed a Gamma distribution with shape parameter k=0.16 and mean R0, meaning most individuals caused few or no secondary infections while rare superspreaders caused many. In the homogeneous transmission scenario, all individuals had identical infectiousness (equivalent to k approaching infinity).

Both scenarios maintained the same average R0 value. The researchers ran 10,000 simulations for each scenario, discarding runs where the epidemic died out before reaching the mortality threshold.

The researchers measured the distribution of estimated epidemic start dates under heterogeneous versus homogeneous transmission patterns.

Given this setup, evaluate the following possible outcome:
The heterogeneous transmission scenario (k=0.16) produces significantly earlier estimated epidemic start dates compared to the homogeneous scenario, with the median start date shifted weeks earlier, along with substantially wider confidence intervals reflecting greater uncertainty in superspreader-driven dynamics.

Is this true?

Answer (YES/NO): NO